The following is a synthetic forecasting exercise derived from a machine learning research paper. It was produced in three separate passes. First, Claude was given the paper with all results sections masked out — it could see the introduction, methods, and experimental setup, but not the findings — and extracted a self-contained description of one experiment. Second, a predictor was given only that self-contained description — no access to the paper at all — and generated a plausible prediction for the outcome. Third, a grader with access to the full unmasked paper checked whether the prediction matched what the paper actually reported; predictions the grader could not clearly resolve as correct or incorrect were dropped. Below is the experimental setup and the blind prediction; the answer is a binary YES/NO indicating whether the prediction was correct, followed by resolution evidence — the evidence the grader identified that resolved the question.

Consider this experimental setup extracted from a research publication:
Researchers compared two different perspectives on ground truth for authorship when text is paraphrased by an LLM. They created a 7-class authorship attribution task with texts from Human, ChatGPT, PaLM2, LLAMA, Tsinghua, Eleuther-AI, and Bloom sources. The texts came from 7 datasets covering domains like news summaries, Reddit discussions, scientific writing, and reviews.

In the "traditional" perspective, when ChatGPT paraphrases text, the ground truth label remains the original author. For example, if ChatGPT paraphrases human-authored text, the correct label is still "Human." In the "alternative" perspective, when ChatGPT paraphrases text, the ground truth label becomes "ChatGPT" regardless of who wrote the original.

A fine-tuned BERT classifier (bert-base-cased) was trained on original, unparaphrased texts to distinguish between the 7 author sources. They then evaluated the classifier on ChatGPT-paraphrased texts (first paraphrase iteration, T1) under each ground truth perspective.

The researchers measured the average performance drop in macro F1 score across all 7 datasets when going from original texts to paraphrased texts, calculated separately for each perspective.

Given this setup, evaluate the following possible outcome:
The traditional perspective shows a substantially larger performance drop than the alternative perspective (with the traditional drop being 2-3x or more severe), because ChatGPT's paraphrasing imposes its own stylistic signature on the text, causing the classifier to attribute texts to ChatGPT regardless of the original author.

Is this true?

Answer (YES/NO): YES